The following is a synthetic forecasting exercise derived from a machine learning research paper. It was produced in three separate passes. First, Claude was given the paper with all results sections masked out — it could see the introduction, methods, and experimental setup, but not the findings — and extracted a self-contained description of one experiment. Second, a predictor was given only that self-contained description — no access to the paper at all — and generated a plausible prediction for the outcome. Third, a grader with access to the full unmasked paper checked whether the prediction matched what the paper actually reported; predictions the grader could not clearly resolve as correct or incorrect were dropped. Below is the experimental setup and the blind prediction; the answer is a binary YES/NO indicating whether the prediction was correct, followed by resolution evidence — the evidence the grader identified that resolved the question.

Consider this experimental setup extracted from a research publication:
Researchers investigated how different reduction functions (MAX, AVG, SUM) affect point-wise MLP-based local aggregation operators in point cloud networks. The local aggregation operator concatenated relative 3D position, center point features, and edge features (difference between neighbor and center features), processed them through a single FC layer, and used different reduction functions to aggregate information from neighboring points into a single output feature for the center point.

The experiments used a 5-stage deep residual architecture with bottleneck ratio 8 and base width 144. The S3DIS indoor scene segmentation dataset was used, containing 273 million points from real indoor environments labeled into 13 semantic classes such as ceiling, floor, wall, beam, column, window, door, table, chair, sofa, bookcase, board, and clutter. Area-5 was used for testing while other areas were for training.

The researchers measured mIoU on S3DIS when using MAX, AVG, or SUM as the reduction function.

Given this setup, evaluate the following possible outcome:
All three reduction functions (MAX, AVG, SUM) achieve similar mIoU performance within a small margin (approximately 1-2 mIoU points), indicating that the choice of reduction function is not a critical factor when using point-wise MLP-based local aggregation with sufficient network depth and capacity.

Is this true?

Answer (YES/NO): NO